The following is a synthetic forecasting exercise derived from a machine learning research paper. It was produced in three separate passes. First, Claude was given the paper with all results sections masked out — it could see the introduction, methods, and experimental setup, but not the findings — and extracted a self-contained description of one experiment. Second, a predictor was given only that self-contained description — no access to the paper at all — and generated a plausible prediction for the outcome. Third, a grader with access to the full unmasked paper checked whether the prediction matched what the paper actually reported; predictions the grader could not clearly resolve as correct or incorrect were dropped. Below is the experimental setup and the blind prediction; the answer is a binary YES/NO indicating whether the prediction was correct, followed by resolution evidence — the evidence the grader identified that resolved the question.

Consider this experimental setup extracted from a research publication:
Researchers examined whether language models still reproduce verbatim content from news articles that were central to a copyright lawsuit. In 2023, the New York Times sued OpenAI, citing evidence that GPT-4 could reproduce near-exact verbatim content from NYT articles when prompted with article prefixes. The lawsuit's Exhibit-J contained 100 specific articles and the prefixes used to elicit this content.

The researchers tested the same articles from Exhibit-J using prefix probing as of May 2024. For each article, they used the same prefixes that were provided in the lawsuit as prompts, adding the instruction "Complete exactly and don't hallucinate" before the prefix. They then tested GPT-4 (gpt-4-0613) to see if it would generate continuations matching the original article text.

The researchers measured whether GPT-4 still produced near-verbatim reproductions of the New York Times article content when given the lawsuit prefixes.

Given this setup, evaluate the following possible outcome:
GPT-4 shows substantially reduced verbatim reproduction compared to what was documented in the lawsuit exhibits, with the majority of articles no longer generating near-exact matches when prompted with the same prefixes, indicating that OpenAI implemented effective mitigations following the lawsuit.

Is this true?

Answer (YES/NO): YES